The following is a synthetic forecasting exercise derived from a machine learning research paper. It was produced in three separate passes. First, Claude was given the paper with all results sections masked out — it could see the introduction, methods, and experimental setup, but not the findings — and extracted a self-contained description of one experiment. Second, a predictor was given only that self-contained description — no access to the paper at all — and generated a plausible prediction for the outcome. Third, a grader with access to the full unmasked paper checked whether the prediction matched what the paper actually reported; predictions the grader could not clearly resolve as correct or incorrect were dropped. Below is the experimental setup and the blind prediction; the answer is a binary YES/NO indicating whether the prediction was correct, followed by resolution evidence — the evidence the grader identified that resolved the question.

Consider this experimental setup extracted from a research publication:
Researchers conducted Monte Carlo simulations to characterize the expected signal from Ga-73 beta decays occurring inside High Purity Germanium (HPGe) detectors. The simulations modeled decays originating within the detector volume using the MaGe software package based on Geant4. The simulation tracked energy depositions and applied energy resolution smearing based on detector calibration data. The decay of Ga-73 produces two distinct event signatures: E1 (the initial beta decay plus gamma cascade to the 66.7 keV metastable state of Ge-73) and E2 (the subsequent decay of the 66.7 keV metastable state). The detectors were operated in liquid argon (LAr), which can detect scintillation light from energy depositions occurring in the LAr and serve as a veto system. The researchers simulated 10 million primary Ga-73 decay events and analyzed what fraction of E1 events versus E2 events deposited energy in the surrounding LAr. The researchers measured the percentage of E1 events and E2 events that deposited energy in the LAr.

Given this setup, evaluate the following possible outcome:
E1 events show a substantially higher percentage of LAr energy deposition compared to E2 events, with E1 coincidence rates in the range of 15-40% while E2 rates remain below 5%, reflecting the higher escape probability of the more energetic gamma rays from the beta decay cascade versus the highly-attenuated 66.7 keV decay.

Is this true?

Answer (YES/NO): YES